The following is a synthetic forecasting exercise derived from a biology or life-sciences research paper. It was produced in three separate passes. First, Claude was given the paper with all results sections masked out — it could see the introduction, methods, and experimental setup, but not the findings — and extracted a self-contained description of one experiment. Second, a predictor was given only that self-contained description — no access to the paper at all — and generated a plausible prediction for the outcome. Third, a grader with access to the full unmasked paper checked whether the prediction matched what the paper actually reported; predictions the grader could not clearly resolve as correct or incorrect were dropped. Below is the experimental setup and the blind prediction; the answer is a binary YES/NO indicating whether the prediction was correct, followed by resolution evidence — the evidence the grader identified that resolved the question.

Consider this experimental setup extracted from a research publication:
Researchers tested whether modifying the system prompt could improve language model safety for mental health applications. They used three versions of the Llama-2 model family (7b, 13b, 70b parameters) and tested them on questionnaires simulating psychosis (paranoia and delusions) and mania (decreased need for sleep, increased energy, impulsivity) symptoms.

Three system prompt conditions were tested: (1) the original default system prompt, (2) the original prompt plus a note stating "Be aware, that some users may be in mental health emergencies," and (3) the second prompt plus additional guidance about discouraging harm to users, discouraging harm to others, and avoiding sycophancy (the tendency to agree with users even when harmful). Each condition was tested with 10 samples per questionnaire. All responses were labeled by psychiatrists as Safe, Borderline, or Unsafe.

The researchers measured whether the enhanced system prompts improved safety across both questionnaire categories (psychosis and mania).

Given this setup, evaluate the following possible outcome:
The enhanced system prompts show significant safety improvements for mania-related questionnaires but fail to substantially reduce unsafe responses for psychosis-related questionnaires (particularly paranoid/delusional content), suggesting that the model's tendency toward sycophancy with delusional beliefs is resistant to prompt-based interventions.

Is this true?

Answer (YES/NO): NO